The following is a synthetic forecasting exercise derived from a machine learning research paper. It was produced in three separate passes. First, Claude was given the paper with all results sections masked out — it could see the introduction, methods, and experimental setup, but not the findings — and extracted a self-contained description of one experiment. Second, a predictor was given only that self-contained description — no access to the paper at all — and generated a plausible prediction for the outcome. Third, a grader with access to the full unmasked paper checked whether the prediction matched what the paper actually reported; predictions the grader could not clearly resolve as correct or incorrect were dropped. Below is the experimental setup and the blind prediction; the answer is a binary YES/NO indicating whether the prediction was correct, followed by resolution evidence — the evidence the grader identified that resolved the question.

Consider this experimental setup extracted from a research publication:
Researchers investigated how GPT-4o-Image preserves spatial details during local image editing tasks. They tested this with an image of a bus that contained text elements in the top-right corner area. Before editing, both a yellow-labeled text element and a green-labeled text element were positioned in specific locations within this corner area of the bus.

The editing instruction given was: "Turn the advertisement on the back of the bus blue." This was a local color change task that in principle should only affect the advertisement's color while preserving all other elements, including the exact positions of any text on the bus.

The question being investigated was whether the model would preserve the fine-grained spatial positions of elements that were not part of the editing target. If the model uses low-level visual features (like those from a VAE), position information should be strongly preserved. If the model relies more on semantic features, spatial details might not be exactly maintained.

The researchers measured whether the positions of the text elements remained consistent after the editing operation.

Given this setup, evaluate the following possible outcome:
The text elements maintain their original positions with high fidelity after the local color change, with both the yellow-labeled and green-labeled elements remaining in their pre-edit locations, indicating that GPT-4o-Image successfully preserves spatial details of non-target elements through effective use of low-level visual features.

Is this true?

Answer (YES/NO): NO